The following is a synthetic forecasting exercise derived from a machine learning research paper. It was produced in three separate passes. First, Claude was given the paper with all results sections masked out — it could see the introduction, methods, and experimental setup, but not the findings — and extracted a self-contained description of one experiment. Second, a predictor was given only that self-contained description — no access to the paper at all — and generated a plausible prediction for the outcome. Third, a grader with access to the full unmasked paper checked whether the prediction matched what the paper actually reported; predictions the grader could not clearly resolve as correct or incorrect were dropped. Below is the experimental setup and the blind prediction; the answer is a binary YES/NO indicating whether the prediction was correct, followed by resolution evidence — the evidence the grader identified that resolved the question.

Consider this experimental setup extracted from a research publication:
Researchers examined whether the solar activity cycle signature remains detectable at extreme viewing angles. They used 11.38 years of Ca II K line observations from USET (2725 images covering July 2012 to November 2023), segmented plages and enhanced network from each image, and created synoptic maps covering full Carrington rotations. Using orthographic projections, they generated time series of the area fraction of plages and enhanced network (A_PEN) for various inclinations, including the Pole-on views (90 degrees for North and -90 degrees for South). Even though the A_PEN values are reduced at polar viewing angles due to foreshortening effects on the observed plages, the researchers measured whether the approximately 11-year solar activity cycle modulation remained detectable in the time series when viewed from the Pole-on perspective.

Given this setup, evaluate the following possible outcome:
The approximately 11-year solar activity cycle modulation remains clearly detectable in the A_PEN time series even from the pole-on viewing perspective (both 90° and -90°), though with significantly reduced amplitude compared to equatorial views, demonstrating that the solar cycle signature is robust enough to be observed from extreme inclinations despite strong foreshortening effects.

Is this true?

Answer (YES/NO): YES